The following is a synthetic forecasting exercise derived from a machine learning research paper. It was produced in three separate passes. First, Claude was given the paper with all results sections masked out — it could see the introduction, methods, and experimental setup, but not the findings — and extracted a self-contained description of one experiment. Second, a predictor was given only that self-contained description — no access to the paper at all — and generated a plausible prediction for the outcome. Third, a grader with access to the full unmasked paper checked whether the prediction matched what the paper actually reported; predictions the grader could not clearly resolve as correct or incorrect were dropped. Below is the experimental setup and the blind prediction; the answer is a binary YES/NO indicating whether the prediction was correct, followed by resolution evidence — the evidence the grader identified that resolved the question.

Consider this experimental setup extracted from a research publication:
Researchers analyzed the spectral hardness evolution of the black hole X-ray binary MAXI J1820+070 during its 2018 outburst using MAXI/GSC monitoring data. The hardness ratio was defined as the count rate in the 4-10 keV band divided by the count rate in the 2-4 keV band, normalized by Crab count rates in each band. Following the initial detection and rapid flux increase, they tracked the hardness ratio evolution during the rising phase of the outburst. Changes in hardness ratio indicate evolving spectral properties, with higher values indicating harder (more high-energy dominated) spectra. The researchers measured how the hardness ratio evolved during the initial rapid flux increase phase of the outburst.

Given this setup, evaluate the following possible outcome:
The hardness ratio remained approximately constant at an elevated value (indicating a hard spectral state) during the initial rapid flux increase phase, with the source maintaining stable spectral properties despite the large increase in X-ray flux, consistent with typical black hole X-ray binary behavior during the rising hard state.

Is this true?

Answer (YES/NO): YES